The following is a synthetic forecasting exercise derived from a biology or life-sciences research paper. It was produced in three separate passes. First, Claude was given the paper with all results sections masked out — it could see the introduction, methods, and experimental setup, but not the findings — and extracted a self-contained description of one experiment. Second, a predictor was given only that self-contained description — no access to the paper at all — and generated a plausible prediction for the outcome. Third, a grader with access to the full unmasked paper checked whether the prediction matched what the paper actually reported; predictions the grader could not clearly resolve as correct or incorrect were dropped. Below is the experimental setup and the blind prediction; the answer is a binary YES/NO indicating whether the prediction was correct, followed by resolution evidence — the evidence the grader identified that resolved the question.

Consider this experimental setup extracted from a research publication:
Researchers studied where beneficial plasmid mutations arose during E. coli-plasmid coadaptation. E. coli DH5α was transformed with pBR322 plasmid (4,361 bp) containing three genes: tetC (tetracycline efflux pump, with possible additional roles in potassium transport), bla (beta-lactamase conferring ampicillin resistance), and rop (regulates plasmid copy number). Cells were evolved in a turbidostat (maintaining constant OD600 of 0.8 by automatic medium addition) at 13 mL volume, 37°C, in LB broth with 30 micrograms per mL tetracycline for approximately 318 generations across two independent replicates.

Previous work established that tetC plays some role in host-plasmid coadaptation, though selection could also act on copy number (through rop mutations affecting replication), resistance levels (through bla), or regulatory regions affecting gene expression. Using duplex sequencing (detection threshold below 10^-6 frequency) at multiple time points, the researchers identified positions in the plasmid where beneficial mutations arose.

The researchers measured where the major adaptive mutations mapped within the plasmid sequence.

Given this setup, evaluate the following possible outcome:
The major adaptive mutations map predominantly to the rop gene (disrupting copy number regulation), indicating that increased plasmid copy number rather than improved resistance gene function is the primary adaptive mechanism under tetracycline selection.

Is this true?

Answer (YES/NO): NO